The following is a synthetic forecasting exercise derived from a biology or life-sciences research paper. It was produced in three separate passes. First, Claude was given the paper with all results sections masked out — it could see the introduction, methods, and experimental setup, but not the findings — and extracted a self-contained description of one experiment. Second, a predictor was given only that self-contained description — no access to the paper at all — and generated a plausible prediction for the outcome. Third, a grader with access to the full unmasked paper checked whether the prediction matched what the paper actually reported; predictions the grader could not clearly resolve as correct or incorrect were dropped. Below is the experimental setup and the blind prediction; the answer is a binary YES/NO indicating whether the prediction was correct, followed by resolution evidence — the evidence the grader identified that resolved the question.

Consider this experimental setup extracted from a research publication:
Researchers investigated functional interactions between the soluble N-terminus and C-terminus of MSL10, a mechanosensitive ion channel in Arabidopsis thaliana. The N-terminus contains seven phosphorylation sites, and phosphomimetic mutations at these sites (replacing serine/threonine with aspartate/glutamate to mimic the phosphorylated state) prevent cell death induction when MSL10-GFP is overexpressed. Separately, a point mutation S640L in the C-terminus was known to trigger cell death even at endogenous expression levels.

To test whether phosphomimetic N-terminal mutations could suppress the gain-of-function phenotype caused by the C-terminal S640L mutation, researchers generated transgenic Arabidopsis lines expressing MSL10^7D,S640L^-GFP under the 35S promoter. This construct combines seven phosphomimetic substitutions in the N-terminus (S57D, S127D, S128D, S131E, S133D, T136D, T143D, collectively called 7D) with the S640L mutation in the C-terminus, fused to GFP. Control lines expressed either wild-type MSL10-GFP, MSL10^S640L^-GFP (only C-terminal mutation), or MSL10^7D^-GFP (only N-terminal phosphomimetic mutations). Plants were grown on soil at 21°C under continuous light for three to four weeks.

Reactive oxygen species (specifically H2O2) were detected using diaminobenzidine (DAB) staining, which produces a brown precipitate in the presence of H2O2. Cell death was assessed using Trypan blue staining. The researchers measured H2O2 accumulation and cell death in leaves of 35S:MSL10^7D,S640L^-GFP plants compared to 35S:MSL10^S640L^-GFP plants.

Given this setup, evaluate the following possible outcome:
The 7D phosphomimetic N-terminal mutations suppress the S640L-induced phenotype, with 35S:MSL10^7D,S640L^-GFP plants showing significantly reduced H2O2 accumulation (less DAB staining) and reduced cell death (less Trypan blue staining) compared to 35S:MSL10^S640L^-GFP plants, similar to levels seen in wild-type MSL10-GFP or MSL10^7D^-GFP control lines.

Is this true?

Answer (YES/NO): NO